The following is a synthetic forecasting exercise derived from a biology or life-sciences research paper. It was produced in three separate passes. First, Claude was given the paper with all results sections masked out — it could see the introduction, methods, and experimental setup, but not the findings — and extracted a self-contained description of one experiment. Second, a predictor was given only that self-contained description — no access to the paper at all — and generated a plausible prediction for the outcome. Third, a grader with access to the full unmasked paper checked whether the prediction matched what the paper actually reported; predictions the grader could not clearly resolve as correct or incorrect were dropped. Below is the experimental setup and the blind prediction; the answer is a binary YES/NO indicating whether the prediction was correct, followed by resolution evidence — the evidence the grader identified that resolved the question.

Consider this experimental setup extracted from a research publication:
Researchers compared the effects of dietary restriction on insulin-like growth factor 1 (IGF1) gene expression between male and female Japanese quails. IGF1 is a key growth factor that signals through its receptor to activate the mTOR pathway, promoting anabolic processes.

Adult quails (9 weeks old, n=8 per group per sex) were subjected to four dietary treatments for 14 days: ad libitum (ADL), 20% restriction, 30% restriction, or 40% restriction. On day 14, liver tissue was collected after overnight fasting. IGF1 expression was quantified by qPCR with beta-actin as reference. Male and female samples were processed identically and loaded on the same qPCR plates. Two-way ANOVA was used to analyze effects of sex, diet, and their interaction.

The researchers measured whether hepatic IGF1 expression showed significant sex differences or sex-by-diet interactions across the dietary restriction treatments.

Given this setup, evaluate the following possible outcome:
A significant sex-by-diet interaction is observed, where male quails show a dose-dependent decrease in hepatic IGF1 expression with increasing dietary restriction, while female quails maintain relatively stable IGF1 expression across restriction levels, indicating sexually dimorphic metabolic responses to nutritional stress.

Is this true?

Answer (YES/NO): NO